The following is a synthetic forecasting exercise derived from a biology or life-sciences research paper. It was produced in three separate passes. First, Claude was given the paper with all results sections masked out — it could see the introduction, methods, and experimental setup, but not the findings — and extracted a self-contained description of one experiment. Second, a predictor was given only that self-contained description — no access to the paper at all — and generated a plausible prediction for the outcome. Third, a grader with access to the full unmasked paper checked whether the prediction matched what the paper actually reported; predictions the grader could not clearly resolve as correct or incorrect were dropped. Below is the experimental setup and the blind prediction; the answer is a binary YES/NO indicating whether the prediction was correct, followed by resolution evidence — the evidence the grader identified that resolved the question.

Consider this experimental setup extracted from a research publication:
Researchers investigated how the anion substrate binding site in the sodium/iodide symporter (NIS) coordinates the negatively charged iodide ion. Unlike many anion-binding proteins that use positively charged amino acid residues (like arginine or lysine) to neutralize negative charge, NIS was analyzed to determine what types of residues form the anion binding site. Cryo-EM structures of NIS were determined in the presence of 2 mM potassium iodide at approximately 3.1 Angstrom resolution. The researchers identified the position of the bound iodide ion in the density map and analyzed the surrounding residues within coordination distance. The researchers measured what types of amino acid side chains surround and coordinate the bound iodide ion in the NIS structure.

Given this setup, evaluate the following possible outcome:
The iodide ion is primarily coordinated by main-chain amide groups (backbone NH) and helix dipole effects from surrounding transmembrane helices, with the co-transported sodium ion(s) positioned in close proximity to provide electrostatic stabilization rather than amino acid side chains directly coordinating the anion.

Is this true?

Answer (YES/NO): NO